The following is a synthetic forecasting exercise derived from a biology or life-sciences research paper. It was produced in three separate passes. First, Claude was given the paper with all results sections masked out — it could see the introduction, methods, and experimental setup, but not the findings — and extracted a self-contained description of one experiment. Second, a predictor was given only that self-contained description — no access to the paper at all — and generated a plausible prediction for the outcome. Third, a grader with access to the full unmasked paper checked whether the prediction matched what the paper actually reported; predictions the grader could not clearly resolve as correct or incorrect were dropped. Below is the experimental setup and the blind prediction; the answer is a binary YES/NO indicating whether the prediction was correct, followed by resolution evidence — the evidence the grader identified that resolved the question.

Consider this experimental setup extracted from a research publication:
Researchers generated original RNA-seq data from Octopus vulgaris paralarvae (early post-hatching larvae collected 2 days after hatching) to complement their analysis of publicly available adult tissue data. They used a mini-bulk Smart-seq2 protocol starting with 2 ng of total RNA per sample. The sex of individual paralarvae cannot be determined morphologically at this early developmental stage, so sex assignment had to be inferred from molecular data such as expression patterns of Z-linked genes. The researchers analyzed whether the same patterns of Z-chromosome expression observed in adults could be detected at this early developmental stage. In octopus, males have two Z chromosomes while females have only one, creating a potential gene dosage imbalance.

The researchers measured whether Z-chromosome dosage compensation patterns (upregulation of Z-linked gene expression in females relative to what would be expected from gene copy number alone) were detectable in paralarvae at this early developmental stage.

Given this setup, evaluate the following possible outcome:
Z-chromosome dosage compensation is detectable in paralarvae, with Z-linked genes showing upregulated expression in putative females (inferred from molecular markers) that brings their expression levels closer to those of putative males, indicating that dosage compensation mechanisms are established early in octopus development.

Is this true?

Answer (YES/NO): YES